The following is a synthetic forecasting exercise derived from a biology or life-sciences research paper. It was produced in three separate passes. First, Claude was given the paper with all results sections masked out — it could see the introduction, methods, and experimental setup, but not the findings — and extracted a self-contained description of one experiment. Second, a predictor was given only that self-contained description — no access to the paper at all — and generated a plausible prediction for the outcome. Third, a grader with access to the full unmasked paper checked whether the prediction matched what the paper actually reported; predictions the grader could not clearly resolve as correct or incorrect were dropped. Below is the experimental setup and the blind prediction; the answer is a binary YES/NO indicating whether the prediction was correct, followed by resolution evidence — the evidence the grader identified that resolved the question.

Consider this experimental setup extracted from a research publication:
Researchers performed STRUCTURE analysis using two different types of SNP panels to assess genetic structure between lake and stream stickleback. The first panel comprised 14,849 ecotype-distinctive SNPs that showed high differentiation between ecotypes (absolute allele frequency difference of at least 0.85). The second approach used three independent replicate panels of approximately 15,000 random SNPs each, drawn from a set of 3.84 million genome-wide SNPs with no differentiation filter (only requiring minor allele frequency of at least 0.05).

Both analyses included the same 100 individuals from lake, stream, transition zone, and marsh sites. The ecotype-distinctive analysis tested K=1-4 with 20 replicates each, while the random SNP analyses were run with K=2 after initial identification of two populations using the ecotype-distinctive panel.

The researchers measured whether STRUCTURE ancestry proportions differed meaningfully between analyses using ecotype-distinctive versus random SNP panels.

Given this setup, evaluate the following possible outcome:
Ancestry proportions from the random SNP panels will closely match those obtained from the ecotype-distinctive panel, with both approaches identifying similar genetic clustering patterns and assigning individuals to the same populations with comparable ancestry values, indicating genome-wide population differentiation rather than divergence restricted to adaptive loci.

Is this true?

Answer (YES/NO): YES